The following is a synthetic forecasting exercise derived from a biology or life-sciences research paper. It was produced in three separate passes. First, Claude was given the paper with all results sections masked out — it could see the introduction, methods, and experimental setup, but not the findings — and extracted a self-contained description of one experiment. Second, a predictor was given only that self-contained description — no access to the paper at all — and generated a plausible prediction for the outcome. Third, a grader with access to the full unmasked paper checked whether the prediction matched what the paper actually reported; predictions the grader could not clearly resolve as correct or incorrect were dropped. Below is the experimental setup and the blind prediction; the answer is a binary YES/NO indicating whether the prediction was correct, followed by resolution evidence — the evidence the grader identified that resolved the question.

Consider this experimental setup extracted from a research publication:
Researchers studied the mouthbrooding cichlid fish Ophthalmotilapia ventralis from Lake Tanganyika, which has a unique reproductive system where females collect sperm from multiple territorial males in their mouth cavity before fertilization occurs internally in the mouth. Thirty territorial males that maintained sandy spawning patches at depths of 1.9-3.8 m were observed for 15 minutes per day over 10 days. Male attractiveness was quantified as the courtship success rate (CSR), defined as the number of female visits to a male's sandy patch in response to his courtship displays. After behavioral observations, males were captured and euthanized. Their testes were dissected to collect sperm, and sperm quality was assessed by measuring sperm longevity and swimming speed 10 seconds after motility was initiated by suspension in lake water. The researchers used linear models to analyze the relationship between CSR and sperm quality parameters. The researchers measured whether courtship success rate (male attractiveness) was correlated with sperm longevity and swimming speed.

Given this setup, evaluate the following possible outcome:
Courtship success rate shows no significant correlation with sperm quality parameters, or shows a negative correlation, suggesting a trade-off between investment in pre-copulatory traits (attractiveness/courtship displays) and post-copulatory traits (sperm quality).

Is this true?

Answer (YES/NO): YES